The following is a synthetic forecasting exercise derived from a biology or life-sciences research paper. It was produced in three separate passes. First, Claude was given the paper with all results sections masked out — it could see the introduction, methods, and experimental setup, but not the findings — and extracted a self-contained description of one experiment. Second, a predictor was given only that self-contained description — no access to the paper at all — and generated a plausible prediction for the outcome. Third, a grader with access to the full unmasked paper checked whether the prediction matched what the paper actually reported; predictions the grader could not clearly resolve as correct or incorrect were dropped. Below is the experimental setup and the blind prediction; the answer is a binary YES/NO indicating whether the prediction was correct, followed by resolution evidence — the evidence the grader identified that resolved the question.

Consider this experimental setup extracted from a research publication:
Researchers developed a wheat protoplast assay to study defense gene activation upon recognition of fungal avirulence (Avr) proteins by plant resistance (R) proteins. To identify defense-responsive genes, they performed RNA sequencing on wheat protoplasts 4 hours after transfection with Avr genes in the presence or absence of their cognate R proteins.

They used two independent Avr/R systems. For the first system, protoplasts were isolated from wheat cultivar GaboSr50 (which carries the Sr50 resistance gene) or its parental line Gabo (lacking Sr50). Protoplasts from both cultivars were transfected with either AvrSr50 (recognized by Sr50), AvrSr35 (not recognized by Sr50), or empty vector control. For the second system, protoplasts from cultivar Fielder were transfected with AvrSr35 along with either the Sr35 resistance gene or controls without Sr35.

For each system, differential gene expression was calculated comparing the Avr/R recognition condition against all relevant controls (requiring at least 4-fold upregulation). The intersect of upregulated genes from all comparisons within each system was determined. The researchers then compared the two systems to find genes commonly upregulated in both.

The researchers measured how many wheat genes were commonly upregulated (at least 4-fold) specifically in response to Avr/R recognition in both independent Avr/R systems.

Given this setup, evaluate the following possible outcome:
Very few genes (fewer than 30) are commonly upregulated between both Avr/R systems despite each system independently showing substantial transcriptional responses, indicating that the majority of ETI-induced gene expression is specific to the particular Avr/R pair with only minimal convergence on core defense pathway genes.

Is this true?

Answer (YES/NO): NO